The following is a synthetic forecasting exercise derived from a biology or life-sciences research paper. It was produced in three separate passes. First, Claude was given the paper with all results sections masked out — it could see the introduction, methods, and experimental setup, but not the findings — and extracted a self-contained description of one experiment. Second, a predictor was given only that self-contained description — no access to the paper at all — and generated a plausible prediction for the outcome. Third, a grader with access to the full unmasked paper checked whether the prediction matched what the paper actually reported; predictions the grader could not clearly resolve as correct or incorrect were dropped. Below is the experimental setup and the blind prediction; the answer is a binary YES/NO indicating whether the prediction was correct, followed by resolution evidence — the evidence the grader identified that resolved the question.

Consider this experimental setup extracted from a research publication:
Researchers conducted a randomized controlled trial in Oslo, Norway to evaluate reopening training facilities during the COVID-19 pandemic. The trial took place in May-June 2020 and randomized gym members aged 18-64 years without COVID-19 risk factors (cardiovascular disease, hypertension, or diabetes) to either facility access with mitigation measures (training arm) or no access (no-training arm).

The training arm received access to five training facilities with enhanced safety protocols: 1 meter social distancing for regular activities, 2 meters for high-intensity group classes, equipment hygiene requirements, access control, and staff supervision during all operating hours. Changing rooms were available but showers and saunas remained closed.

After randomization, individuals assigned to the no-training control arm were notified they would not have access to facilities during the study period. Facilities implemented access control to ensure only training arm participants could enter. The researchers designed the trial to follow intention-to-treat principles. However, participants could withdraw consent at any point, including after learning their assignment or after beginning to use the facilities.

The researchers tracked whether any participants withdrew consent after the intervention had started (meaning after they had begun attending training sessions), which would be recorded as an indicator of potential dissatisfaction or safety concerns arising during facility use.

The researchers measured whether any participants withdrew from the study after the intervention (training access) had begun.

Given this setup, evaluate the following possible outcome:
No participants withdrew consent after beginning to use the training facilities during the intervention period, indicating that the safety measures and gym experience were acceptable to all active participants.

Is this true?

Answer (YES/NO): YES